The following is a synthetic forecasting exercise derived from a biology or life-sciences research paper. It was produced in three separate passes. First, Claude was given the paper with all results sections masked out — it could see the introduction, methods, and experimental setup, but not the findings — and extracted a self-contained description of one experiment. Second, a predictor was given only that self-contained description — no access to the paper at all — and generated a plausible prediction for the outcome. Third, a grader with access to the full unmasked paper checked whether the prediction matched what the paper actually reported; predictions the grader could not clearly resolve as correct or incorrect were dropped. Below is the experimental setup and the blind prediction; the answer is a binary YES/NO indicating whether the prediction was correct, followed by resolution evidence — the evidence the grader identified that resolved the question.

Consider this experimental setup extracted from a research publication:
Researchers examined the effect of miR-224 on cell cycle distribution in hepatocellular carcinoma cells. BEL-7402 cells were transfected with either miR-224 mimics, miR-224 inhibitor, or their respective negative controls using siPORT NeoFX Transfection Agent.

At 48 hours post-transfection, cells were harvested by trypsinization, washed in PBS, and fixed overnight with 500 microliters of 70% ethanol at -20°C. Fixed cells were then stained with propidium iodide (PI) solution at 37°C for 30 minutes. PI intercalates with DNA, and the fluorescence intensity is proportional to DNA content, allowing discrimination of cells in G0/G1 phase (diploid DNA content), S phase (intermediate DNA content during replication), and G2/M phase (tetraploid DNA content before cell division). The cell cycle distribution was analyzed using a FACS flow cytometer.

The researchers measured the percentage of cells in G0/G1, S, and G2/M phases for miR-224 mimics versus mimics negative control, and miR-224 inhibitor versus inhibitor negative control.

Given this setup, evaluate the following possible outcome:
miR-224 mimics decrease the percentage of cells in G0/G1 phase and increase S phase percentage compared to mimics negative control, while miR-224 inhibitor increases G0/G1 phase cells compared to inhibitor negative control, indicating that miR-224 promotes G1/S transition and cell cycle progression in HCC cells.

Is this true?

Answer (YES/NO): NO